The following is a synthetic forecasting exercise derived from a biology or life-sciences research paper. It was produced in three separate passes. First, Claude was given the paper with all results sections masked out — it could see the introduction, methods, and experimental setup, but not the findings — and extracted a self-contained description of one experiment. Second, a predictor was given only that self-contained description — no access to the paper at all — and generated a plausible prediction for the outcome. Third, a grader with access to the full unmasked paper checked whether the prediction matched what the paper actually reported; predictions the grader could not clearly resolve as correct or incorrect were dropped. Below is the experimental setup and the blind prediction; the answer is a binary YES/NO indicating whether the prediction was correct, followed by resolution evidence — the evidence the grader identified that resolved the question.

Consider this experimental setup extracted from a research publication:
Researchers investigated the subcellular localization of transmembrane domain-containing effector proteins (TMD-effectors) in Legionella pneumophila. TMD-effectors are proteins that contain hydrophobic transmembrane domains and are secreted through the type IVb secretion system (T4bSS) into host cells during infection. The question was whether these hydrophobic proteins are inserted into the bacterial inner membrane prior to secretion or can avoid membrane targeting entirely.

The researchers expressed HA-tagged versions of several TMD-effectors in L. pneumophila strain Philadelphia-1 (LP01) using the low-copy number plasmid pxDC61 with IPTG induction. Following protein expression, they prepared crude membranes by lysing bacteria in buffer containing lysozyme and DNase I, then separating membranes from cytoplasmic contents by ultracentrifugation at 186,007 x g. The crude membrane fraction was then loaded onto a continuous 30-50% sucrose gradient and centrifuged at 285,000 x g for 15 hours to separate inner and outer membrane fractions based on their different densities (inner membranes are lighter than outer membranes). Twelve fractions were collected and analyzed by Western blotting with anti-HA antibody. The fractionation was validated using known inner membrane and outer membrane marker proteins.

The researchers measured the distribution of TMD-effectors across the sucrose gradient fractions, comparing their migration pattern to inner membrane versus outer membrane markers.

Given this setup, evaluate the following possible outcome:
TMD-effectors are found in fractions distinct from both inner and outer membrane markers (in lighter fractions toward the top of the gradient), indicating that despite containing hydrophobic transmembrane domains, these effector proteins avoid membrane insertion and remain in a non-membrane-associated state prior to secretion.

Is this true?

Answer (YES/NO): NO